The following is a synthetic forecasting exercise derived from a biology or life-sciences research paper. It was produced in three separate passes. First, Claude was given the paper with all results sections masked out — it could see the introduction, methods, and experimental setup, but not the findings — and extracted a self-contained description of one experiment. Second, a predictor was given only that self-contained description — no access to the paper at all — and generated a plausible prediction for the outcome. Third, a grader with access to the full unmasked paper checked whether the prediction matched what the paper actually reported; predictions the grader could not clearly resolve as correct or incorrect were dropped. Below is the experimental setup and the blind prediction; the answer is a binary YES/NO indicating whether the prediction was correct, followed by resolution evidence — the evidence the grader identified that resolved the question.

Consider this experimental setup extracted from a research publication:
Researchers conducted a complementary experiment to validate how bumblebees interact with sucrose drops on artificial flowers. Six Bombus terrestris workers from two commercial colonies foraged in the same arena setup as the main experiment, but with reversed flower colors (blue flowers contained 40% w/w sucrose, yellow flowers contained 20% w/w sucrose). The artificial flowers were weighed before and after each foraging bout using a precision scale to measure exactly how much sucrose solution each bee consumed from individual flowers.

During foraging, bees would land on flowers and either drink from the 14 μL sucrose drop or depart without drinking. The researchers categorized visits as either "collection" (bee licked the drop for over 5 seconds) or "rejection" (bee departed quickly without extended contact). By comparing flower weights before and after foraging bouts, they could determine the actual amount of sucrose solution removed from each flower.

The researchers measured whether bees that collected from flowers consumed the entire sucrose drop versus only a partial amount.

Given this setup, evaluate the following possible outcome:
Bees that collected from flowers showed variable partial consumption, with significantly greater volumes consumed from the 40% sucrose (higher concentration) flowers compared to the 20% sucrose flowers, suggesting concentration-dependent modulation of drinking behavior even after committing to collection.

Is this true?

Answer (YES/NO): NO